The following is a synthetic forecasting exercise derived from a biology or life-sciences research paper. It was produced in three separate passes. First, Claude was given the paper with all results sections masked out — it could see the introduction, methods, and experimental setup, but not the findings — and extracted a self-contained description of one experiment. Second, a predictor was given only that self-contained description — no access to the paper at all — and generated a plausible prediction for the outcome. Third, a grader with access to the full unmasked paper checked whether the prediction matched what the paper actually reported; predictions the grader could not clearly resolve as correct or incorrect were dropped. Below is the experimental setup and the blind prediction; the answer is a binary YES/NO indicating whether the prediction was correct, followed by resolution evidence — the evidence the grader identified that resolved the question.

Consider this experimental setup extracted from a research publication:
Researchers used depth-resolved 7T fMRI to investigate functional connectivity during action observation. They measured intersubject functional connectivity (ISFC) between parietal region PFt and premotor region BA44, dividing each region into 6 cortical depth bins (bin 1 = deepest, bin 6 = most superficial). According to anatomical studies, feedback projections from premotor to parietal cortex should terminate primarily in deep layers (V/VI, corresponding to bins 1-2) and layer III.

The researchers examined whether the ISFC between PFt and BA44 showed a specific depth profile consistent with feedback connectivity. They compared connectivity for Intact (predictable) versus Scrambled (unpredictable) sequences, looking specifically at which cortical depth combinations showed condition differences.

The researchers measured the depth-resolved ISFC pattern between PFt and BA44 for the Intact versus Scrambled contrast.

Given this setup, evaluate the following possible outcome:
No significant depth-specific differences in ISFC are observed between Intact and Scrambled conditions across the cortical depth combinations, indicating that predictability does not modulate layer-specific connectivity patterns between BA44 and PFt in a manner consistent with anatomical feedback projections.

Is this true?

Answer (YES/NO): NO